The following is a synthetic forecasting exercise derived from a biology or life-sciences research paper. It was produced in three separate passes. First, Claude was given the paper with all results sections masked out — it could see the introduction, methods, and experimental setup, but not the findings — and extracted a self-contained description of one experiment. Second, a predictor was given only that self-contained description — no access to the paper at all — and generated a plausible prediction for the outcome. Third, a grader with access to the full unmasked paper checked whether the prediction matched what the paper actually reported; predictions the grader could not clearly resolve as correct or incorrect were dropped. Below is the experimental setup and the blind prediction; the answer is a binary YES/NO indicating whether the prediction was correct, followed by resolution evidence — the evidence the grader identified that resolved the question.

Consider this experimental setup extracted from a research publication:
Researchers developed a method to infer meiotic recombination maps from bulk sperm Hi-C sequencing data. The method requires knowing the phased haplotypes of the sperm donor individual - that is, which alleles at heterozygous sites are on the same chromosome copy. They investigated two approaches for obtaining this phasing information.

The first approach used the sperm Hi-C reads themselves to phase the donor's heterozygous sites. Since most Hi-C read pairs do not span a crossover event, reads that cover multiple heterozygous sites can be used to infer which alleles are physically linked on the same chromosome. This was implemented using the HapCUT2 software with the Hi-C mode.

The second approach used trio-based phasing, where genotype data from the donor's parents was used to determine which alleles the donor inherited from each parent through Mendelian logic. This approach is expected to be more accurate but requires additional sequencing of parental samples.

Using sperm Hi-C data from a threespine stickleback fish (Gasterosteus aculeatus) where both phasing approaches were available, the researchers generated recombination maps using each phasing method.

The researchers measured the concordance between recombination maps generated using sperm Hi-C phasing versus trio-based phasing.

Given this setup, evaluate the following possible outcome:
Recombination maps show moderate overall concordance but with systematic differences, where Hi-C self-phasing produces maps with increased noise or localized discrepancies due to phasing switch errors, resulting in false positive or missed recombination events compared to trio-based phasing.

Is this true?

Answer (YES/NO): NO